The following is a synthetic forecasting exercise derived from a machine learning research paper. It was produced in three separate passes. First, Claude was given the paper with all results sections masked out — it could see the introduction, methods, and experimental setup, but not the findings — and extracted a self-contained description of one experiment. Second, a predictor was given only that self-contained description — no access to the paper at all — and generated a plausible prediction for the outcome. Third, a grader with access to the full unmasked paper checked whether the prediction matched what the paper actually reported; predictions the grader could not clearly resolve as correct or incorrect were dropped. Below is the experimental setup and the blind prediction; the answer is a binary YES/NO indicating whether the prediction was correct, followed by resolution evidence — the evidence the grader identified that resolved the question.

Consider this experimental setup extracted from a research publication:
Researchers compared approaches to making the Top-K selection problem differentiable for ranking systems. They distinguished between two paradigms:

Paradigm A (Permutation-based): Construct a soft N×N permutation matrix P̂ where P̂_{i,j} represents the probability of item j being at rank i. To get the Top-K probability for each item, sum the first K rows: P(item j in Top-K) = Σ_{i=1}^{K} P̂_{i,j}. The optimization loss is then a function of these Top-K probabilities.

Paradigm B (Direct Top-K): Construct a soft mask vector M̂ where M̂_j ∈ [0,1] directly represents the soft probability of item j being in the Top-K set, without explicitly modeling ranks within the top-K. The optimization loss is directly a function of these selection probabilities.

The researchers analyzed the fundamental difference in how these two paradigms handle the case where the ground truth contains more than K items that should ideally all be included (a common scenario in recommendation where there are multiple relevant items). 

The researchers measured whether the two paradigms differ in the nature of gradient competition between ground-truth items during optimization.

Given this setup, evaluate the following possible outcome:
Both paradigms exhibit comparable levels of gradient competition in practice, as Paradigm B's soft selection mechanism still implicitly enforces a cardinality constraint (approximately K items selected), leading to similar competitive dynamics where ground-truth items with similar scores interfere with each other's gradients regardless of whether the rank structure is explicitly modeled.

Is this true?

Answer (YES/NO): NO